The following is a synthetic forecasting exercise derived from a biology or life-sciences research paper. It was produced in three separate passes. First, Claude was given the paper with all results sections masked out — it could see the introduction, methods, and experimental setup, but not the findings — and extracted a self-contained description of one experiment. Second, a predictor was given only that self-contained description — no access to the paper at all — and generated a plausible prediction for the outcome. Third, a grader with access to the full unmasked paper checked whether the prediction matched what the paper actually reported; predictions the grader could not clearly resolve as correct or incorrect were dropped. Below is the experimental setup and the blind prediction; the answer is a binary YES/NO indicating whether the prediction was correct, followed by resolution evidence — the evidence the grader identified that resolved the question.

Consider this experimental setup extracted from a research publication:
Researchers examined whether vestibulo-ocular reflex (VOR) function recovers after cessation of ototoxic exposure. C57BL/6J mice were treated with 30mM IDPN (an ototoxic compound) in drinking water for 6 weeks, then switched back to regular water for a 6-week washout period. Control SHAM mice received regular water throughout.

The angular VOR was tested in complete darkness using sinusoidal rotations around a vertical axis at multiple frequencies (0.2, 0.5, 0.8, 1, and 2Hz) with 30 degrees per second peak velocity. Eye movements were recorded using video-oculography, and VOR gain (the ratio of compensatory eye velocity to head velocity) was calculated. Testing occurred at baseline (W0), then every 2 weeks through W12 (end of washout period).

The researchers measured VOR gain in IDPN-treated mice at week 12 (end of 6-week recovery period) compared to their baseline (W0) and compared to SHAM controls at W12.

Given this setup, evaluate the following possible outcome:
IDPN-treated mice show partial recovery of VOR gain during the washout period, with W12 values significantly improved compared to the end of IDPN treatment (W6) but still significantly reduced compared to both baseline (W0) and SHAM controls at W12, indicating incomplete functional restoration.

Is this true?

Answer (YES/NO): YES